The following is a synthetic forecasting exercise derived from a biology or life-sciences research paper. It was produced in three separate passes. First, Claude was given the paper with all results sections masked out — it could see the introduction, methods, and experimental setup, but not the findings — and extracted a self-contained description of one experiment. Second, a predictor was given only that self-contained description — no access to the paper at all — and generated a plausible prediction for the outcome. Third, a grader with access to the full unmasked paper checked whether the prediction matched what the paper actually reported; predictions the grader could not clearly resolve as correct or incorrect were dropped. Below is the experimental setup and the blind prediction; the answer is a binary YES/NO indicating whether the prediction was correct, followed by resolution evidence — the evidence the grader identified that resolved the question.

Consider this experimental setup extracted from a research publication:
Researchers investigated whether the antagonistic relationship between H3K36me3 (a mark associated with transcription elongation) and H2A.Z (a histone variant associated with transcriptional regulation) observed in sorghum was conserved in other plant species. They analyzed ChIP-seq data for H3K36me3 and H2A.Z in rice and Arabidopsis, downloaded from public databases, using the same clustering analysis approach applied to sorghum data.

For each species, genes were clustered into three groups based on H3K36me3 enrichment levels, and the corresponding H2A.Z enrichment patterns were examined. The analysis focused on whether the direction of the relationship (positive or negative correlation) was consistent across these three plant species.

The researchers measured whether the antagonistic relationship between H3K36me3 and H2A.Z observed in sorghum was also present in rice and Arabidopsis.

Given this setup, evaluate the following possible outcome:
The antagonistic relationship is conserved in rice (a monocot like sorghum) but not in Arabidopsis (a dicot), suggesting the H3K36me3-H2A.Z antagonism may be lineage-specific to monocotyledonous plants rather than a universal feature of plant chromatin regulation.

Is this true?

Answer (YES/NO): NO